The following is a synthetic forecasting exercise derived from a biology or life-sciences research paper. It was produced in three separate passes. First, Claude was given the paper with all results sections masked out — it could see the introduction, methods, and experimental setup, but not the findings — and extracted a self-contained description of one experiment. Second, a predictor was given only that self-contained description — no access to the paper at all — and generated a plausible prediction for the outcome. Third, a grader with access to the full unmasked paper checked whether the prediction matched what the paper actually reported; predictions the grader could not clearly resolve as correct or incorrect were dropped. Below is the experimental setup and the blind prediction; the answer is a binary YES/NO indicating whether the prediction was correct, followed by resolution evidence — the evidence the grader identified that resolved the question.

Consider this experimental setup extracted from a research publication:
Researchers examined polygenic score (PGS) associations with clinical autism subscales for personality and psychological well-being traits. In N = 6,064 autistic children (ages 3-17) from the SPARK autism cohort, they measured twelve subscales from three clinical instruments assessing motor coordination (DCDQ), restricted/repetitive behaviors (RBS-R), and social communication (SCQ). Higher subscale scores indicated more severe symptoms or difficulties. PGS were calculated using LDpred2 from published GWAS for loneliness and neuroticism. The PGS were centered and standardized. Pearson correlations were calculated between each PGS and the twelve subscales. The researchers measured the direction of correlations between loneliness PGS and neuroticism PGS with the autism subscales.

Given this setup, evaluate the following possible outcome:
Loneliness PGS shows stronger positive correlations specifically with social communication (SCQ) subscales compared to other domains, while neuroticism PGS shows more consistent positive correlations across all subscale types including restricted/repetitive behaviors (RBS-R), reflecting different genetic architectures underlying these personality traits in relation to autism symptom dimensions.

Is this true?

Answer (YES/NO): NO